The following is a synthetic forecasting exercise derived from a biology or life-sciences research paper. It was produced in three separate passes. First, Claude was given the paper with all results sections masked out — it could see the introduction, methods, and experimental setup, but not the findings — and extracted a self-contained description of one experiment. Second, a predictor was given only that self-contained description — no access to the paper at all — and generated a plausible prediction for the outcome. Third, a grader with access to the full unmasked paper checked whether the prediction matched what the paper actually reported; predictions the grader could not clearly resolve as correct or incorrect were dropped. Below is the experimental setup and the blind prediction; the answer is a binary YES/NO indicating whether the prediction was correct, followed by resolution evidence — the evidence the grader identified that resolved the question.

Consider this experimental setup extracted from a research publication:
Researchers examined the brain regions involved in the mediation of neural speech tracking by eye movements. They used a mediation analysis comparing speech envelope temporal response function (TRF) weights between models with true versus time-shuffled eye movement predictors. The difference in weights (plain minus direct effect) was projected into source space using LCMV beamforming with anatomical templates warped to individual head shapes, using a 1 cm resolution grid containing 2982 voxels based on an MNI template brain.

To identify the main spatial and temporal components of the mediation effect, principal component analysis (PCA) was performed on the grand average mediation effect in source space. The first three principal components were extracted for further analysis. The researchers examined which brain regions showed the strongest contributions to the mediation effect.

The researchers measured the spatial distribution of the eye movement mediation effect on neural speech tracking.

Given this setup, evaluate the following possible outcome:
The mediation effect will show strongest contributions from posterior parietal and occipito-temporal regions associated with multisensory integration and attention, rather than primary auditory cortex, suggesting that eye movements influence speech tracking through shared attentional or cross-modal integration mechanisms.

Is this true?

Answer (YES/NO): NO